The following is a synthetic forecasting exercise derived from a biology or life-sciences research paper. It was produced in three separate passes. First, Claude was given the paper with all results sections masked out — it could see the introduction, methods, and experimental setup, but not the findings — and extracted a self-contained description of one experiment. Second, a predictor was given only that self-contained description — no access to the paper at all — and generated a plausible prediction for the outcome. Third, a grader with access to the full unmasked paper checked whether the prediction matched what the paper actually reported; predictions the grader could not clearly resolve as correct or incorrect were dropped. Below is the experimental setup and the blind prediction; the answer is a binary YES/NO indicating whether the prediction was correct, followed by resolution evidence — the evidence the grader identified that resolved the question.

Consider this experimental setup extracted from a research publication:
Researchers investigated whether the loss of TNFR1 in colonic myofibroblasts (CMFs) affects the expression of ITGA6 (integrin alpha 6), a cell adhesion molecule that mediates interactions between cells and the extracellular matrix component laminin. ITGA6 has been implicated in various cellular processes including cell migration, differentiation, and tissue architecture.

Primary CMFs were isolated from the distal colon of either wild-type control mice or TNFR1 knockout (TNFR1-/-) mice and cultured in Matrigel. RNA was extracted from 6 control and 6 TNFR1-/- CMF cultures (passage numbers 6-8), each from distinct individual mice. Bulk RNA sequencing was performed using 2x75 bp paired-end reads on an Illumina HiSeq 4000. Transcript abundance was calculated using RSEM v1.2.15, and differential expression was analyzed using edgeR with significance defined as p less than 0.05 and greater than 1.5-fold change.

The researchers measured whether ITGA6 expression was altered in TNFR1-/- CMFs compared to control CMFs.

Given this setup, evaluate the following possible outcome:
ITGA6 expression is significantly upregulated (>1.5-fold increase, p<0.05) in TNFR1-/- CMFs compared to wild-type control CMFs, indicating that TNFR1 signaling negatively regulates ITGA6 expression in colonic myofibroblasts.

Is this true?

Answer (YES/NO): YES